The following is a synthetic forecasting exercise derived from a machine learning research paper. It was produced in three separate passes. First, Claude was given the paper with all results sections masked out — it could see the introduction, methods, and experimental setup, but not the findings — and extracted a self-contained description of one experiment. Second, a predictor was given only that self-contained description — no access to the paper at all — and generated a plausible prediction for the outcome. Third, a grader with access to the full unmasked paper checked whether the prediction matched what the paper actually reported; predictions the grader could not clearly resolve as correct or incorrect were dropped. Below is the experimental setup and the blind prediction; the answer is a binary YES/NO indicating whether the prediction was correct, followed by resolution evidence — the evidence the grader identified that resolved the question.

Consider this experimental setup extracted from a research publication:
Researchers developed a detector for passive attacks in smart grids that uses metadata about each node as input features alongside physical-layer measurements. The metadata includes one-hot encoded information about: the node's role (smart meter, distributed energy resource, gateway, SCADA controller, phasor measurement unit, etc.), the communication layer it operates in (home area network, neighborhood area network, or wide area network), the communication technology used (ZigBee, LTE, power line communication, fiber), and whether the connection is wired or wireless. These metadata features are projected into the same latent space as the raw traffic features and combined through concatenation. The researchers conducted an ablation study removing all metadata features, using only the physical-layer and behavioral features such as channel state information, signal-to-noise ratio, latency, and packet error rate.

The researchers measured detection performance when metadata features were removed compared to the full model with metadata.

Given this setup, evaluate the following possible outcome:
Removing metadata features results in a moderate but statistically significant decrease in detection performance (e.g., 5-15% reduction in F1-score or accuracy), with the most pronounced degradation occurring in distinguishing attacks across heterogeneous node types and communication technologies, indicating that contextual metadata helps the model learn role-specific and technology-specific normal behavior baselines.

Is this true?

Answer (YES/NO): NO